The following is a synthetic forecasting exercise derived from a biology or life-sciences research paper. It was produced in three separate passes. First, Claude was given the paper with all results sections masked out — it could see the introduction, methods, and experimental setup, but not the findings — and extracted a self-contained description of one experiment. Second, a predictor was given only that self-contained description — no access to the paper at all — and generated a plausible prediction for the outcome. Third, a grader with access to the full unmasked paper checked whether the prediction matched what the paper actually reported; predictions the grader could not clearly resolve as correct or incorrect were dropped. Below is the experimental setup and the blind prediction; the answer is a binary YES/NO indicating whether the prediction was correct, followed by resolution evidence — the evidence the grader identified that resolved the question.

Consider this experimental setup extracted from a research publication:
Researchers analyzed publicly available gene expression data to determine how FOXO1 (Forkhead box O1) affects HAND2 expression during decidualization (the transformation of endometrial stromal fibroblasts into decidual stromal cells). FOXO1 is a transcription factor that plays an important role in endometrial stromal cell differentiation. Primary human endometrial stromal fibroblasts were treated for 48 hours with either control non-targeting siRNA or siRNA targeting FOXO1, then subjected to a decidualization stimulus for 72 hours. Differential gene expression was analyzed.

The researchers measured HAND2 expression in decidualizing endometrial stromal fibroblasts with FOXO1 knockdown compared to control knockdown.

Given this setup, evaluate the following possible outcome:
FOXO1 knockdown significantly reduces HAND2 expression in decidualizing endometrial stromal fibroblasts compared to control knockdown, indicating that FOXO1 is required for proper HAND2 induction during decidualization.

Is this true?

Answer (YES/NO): NO